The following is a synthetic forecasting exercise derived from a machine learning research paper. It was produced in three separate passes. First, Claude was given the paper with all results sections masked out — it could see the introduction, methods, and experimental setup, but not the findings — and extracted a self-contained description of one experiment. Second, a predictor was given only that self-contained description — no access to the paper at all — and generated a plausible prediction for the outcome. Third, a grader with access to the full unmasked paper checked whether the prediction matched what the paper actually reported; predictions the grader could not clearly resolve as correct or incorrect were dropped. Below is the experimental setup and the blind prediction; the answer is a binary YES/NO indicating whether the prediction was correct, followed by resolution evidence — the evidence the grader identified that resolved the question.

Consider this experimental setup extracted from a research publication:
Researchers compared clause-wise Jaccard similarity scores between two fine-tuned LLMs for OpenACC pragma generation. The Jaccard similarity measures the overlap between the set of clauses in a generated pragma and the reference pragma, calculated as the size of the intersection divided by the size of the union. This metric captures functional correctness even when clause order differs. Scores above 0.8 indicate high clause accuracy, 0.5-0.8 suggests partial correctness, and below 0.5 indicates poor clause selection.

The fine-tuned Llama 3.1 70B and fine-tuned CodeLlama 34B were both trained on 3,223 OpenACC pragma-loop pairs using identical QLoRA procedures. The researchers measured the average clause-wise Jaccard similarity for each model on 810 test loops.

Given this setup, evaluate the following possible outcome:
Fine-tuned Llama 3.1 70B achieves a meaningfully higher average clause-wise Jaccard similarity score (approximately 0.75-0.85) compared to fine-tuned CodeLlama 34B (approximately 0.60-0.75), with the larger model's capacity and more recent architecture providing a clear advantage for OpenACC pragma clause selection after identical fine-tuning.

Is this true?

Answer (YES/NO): NO